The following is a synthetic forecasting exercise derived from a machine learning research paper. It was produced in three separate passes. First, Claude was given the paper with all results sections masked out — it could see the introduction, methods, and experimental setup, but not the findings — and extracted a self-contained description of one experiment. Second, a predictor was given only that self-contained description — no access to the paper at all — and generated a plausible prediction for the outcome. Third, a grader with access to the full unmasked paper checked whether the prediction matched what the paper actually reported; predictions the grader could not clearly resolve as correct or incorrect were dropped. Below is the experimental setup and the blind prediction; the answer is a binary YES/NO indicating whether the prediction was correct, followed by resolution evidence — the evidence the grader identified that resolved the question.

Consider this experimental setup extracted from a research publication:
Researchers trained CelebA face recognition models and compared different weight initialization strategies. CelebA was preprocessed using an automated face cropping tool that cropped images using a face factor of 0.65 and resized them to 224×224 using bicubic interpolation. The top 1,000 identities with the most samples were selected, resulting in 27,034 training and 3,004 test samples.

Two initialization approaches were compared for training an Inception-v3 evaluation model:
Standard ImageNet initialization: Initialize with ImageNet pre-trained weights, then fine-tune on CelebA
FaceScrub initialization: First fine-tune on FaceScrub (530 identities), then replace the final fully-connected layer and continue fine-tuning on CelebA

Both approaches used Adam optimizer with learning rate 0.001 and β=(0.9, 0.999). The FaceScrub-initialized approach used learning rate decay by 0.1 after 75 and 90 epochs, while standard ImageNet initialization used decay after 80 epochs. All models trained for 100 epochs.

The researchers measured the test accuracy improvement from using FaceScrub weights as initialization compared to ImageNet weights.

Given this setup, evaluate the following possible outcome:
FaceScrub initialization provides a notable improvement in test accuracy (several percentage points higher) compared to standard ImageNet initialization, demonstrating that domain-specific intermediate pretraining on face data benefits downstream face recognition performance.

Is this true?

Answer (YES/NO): YES